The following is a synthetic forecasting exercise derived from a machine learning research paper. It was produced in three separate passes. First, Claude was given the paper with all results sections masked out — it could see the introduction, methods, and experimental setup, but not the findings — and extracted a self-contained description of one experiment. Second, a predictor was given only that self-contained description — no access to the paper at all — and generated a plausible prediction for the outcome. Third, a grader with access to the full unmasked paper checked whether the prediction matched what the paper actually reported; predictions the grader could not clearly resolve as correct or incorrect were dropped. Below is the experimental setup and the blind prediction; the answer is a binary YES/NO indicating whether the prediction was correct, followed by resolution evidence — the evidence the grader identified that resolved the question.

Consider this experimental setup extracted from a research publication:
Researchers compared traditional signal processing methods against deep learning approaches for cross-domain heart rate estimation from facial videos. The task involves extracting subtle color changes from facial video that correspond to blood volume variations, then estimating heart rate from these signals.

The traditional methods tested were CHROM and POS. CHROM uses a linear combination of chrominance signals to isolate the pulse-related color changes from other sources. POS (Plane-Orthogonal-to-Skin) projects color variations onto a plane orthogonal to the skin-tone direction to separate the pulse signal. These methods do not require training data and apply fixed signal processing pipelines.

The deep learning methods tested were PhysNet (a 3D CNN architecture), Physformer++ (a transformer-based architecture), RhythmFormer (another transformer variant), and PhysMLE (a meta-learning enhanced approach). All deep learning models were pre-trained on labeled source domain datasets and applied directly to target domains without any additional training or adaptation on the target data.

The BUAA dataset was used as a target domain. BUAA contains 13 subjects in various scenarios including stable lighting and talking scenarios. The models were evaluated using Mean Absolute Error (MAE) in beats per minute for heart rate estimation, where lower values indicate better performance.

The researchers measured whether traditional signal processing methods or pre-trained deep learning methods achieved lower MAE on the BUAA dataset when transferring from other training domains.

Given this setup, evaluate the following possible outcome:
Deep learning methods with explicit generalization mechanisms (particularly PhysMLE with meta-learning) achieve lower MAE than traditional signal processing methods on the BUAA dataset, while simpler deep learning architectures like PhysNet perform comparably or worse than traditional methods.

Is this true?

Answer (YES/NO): NO